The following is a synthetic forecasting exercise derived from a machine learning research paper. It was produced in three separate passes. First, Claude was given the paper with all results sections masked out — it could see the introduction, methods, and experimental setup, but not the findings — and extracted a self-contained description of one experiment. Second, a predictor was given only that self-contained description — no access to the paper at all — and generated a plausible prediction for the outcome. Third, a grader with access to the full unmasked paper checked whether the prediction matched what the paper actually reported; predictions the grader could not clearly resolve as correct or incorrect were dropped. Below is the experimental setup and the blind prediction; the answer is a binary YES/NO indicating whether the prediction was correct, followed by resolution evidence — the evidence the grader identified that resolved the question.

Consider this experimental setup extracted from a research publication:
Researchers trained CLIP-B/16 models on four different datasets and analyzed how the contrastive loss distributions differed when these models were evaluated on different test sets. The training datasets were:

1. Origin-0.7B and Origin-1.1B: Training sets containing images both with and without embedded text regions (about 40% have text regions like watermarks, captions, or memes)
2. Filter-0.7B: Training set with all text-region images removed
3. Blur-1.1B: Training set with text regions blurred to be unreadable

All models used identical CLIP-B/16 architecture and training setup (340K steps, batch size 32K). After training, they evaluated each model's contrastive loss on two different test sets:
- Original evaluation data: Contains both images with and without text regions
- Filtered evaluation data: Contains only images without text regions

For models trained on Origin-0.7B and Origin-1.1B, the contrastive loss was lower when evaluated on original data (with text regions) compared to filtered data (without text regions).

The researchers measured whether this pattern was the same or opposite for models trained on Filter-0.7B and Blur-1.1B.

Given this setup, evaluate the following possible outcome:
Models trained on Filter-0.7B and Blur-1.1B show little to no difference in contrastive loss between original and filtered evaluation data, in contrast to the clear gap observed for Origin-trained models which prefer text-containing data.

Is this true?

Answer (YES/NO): NO